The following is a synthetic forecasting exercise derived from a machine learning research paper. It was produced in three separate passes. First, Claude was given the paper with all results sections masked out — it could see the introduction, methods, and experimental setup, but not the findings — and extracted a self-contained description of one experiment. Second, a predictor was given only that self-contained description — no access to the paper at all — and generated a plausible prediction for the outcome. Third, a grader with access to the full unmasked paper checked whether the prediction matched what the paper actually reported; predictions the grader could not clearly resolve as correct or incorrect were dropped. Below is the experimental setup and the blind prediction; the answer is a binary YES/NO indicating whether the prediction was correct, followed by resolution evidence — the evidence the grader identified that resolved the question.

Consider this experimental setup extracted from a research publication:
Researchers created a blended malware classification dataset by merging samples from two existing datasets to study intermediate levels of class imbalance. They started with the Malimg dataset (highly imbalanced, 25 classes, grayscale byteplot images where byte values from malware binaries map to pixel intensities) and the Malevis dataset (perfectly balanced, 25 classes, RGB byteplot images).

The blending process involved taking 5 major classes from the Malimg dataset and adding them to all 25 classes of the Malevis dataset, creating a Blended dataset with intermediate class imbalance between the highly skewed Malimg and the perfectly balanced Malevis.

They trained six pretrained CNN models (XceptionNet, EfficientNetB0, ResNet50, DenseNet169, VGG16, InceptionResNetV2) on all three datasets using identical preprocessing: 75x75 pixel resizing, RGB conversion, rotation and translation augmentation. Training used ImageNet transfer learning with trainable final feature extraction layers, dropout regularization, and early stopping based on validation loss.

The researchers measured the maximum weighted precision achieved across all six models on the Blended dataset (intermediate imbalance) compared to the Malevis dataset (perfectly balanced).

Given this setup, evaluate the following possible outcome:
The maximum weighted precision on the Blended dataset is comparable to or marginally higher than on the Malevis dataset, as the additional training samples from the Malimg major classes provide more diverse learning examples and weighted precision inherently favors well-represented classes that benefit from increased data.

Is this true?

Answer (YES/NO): YES